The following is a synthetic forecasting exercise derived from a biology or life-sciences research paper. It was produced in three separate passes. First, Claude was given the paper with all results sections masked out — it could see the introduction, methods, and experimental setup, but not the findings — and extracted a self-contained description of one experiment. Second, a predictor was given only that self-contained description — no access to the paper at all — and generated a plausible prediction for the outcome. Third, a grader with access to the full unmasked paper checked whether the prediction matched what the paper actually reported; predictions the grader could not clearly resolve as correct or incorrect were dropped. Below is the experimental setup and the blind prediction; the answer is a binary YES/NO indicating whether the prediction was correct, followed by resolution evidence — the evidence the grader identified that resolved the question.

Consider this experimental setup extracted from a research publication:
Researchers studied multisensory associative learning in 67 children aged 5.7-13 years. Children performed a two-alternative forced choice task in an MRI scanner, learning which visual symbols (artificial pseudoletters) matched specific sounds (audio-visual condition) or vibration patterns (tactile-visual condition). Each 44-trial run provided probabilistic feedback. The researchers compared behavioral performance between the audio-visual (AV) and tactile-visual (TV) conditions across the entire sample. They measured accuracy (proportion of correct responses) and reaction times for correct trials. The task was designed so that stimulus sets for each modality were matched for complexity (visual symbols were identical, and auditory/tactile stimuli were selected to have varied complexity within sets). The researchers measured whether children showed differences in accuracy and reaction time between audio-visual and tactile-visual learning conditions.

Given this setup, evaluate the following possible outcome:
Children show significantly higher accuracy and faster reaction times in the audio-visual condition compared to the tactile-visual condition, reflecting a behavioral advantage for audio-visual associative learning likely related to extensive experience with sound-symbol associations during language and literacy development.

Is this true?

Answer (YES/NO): NO